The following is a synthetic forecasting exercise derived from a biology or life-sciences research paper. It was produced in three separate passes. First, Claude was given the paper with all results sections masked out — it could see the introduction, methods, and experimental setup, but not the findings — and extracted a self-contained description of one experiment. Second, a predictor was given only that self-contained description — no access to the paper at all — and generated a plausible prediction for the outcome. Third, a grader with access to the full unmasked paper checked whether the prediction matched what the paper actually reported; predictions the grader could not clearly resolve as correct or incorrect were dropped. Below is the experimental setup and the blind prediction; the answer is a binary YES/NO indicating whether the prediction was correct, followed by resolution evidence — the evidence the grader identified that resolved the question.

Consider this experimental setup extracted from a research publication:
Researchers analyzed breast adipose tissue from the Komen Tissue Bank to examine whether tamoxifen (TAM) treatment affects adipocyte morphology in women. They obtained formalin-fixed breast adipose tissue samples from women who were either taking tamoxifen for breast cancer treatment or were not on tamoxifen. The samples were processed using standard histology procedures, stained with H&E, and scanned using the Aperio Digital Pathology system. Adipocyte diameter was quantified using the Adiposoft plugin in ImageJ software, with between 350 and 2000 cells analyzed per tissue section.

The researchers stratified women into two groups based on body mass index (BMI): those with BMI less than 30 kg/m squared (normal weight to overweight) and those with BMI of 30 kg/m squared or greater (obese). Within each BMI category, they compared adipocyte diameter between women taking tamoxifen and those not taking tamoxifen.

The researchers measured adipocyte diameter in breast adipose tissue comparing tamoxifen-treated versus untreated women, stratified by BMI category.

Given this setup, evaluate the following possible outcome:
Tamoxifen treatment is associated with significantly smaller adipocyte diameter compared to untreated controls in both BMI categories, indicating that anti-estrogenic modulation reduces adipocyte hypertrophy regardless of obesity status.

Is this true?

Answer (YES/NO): NO